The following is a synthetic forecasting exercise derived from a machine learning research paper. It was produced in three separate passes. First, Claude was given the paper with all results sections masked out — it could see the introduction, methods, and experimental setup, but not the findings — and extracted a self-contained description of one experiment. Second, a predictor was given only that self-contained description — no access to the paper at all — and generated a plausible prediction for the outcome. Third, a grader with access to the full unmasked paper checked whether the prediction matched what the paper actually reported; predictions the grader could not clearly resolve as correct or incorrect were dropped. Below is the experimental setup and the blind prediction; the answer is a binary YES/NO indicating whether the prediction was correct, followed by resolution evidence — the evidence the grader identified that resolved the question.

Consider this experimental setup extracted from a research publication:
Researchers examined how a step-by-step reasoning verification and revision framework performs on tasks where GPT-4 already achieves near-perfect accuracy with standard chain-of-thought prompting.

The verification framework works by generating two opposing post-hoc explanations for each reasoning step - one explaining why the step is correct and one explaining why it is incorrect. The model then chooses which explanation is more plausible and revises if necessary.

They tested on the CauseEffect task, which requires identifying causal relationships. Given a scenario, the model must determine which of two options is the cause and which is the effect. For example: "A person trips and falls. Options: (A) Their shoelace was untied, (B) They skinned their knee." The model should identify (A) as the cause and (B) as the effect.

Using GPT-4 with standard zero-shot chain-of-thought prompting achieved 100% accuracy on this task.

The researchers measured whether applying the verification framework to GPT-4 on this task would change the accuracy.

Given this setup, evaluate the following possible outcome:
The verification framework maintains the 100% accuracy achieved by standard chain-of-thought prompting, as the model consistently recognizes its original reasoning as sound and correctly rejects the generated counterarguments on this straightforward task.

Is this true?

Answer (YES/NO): YES